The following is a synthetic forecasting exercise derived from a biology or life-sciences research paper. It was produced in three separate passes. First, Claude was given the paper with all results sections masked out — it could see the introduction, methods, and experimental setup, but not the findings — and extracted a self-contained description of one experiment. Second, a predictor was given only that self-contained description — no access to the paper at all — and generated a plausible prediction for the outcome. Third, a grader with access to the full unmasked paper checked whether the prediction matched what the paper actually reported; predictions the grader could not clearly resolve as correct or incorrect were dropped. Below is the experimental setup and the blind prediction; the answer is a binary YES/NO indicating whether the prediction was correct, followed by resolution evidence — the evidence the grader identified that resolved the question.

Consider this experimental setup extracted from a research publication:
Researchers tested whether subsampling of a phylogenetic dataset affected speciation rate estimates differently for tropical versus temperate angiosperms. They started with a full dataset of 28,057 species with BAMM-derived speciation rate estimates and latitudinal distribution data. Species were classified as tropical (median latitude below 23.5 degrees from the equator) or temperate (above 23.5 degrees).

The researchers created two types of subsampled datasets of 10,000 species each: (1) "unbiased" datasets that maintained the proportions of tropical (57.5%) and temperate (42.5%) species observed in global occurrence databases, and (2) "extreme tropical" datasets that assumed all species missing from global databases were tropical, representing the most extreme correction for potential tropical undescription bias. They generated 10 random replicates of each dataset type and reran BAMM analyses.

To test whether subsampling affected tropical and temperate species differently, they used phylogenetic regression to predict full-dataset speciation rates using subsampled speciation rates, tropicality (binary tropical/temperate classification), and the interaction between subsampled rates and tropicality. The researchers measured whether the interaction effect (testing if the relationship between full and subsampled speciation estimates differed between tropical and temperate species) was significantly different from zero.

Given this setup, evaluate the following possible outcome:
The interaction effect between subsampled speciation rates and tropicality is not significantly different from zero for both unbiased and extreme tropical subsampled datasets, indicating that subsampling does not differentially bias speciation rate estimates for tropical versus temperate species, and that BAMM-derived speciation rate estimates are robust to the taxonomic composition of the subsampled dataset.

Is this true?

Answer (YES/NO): YES